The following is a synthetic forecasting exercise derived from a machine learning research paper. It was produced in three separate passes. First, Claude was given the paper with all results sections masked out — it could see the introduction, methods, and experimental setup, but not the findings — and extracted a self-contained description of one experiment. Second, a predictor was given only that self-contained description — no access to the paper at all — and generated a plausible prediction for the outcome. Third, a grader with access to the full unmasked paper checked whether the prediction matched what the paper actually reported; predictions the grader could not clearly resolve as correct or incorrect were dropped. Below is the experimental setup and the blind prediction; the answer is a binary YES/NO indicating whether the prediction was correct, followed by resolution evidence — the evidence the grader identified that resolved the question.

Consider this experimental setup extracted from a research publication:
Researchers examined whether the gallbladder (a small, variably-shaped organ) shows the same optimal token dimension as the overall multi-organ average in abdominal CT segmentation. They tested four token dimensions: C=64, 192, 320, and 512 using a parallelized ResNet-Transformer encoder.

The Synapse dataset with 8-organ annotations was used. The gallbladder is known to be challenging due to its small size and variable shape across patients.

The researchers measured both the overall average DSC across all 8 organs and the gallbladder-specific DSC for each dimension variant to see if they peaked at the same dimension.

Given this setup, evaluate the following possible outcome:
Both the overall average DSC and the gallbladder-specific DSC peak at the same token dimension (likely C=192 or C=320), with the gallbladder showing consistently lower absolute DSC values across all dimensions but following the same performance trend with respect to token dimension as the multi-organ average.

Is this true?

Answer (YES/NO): NO